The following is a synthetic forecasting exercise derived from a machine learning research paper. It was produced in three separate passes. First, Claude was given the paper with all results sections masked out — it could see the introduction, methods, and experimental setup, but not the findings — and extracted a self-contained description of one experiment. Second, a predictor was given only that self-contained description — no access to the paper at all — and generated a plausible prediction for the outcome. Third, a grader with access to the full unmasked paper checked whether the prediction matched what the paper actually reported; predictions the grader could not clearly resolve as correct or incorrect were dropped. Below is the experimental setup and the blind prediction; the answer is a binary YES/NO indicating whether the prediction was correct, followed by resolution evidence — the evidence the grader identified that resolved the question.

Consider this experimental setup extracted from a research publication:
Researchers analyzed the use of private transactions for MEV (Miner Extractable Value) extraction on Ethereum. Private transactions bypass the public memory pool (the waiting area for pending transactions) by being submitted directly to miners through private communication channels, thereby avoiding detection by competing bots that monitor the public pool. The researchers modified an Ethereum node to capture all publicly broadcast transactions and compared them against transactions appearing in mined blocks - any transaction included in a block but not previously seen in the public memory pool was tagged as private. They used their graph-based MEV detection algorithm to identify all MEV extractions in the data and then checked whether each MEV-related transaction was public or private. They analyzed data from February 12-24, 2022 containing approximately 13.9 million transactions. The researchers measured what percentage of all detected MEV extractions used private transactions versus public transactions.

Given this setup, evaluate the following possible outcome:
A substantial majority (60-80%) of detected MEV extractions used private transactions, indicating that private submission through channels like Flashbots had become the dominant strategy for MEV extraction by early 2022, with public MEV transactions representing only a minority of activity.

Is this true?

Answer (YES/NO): NO